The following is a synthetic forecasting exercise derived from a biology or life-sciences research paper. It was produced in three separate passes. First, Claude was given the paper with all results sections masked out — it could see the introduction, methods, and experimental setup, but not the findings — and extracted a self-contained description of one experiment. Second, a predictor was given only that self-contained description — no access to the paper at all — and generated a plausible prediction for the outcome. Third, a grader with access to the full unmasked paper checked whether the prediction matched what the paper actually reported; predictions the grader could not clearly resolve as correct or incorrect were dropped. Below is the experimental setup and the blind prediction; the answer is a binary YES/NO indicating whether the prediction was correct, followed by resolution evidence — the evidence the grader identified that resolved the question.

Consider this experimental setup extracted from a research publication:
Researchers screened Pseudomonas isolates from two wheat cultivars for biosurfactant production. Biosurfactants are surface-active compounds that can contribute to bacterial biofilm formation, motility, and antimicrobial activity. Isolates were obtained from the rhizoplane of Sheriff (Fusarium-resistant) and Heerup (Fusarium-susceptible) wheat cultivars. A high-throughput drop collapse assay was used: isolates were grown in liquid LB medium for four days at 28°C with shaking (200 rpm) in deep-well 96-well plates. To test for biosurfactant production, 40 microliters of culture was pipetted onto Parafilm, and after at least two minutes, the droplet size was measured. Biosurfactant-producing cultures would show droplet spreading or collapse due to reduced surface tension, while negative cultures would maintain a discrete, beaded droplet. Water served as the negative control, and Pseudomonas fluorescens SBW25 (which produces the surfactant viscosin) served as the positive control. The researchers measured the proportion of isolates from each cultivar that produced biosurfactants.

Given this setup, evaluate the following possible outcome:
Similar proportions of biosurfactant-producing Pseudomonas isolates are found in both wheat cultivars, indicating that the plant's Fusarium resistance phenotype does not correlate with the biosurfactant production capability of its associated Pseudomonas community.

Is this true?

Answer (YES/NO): YES